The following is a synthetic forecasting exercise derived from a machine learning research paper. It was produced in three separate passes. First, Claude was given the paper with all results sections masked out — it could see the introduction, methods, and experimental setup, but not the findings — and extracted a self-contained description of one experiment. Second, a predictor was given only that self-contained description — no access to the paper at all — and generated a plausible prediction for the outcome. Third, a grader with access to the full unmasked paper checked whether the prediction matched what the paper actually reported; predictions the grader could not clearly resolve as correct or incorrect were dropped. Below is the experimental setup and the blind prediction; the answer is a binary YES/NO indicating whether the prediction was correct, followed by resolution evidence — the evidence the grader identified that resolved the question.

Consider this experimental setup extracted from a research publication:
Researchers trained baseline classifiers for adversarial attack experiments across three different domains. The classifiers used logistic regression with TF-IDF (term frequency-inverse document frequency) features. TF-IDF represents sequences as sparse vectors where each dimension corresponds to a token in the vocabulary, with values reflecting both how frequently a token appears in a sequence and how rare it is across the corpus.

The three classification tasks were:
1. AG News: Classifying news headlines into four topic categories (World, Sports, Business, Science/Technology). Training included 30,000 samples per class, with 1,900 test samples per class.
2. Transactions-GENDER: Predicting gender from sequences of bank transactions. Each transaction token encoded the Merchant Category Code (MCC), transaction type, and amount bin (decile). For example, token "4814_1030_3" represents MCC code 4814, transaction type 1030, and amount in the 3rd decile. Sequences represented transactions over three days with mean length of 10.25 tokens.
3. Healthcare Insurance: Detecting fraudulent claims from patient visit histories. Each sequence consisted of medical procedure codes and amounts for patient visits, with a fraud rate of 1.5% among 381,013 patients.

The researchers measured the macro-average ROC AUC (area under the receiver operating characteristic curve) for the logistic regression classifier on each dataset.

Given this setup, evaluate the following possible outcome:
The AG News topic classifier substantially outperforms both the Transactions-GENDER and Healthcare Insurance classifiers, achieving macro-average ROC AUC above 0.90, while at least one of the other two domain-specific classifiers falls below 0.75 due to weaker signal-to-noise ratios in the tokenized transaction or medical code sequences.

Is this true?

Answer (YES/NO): YES